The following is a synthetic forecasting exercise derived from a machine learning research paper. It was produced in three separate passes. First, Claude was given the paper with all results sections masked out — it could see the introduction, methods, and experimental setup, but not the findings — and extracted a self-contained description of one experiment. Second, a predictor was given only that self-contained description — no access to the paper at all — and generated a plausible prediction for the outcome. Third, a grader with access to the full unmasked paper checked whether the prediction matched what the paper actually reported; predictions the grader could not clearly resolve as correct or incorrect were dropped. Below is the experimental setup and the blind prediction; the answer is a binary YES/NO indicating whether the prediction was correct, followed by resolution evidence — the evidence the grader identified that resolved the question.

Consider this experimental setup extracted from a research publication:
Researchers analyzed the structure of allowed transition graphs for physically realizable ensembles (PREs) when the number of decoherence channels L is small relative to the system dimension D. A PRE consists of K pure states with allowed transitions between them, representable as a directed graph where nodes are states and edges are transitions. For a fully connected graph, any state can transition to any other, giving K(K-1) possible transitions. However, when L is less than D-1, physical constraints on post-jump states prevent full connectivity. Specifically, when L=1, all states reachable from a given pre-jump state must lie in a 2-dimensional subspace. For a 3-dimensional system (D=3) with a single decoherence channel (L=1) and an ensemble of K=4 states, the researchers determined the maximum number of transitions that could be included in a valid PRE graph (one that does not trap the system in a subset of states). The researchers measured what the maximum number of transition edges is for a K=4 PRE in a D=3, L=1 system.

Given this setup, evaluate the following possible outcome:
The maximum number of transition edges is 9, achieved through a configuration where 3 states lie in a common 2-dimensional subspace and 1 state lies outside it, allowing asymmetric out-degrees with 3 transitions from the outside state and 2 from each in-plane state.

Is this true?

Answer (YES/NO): NO